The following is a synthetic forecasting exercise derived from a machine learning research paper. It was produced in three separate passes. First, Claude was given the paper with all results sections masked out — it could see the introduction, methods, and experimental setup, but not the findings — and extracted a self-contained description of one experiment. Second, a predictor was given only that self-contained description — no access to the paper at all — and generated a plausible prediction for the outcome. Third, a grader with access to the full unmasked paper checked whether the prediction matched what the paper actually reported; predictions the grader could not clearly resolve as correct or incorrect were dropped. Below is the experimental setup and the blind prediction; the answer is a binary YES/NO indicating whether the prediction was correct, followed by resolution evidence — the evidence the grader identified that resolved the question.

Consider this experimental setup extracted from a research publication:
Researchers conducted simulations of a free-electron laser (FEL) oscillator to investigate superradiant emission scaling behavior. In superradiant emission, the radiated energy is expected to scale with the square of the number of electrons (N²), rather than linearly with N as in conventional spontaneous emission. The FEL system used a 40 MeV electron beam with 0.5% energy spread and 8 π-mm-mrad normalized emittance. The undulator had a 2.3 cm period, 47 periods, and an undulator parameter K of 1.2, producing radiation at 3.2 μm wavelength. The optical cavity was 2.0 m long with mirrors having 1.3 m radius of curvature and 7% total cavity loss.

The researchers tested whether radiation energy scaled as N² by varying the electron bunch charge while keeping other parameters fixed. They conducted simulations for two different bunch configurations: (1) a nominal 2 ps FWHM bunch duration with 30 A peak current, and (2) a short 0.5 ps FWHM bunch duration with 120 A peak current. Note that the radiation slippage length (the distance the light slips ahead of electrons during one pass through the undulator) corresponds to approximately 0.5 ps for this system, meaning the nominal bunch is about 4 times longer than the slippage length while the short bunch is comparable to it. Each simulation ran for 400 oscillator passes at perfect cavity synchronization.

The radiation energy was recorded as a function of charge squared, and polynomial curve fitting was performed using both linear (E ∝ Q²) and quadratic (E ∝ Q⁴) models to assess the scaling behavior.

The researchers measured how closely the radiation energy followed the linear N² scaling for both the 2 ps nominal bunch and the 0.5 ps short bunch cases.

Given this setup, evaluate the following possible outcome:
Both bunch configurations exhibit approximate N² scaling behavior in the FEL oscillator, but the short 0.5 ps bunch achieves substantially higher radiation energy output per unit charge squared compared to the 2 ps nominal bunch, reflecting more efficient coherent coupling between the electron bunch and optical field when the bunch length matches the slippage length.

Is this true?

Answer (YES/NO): NO